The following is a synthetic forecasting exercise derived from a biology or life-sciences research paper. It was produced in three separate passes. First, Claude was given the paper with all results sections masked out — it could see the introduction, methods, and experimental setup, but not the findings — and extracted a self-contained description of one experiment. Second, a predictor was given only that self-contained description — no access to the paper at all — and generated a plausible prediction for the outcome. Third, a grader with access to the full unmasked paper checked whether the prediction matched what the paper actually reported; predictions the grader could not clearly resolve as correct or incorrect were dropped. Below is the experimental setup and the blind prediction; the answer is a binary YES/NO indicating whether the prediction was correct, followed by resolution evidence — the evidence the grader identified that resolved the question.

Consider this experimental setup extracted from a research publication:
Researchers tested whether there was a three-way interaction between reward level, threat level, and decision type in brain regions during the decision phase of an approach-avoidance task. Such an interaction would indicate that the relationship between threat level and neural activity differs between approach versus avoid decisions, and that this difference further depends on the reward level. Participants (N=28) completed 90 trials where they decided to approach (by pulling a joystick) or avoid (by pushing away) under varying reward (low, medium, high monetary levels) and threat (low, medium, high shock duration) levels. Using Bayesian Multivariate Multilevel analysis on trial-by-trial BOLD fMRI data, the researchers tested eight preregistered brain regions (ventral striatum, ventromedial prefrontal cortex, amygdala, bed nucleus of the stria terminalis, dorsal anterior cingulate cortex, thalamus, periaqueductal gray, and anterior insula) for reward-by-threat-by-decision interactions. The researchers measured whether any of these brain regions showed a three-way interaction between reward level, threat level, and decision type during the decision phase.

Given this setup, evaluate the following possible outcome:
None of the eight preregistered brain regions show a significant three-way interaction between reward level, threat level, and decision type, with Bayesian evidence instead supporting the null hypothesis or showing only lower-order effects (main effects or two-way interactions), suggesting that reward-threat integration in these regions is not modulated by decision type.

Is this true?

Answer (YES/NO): NO